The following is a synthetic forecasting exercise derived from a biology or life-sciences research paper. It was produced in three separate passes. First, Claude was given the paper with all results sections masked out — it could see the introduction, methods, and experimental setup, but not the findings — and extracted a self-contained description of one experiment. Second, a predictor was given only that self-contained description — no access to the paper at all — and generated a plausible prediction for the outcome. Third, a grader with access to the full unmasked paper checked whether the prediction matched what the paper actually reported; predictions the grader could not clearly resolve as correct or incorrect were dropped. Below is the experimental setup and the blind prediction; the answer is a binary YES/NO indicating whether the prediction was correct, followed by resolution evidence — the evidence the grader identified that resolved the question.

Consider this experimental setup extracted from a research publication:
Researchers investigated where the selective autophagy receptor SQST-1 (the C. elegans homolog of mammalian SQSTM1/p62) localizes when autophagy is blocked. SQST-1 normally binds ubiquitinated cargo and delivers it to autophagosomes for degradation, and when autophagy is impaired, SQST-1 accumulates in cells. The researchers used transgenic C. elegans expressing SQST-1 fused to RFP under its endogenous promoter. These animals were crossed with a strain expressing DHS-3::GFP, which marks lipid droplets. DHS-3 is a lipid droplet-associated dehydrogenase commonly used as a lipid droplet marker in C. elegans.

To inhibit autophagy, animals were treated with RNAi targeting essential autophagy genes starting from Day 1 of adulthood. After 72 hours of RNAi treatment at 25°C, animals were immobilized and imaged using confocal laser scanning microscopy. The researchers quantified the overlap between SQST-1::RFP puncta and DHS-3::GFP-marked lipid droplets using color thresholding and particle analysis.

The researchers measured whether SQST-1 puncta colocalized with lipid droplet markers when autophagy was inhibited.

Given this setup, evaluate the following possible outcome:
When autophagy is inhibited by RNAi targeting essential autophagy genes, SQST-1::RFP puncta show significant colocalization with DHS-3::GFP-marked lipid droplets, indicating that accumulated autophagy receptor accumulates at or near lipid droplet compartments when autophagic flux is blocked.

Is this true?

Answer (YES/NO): YES